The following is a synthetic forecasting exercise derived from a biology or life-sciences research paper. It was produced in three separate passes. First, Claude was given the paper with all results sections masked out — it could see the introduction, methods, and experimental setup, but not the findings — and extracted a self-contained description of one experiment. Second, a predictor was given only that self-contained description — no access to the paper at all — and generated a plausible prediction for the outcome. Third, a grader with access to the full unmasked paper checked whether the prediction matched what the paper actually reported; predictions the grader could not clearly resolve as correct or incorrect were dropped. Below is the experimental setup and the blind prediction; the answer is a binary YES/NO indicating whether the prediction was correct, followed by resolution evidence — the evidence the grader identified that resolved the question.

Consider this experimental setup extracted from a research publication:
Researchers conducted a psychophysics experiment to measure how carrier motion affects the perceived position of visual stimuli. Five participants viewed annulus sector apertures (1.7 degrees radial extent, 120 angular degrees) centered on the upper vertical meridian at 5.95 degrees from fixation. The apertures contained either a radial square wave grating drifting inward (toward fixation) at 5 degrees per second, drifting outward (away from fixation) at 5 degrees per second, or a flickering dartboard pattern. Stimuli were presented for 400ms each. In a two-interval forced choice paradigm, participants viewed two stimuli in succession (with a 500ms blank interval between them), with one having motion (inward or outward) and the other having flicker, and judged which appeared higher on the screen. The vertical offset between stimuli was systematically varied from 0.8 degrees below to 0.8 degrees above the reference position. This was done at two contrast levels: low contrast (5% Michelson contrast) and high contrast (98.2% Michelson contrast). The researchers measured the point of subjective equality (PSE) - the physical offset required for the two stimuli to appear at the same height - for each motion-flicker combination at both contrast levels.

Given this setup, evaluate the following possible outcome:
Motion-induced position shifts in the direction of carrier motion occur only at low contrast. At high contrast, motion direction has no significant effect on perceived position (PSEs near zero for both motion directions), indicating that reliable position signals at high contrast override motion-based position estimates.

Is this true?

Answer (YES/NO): YES